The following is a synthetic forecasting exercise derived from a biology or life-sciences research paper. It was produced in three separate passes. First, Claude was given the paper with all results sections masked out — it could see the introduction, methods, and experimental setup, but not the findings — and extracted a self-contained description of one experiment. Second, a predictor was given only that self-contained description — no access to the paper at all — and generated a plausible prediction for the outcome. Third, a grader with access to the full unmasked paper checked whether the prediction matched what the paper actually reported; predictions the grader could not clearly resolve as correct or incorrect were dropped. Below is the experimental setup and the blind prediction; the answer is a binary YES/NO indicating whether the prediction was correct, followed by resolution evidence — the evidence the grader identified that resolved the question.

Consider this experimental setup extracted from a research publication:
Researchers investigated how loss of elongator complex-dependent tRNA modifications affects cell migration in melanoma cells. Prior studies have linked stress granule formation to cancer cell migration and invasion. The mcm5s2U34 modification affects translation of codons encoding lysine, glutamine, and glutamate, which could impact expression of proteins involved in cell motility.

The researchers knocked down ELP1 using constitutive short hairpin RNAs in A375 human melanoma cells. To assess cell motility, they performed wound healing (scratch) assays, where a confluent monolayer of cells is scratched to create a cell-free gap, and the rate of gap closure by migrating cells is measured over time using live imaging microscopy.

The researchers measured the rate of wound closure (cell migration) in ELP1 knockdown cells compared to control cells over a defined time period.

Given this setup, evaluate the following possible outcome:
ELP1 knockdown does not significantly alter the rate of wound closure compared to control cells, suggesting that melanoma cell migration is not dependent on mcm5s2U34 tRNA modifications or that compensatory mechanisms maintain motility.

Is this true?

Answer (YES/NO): NO